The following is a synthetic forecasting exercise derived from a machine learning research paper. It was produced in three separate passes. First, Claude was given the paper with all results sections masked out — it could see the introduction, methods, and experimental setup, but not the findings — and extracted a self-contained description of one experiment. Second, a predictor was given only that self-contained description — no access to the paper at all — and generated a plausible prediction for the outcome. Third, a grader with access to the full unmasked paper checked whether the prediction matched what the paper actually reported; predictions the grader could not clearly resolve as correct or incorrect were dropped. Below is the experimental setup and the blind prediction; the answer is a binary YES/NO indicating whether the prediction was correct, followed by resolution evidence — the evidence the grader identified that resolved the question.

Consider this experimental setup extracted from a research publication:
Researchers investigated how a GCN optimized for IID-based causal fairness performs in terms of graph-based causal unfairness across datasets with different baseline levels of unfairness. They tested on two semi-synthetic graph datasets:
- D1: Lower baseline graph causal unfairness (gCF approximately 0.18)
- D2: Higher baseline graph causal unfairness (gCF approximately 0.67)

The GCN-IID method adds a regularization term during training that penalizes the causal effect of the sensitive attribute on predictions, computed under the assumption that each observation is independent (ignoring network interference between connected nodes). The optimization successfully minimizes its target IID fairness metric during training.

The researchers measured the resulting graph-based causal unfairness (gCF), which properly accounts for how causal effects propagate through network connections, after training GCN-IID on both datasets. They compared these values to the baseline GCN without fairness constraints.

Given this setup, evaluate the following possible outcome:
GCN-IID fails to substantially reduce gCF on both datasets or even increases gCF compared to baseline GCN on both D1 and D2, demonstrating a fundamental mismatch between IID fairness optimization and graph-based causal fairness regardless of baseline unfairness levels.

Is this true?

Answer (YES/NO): YES